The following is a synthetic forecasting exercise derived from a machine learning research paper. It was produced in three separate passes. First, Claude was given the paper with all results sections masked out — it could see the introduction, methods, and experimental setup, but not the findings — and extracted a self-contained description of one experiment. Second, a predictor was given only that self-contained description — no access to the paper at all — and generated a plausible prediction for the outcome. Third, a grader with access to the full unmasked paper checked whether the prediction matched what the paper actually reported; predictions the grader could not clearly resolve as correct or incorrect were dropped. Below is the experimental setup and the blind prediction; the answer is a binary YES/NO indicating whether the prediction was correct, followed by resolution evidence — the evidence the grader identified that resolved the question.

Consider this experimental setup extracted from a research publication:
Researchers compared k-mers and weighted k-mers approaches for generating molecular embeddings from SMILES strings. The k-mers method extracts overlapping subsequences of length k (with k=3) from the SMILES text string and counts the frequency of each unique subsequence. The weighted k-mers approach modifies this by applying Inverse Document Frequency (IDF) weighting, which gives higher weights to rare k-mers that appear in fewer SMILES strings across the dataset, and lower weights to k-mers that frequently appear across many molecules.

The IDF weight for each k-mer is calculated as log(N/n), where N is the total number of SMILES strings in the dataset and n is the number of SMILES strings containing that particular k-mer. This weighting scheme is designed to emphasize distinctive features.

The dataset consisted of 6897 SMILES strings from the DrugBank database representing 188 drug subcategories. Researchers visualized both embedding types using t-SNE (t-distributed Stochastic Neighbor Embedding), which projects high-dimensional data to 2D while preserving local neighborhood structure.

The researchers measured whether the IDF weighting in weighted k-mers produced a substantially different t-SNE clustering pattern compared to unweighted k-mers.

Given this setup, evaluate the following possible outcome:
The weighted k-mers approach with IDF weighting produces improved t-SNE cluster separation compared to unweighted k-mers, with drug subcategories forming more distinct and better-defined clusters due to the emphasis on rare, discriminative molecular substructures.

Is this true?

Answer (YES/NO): NO